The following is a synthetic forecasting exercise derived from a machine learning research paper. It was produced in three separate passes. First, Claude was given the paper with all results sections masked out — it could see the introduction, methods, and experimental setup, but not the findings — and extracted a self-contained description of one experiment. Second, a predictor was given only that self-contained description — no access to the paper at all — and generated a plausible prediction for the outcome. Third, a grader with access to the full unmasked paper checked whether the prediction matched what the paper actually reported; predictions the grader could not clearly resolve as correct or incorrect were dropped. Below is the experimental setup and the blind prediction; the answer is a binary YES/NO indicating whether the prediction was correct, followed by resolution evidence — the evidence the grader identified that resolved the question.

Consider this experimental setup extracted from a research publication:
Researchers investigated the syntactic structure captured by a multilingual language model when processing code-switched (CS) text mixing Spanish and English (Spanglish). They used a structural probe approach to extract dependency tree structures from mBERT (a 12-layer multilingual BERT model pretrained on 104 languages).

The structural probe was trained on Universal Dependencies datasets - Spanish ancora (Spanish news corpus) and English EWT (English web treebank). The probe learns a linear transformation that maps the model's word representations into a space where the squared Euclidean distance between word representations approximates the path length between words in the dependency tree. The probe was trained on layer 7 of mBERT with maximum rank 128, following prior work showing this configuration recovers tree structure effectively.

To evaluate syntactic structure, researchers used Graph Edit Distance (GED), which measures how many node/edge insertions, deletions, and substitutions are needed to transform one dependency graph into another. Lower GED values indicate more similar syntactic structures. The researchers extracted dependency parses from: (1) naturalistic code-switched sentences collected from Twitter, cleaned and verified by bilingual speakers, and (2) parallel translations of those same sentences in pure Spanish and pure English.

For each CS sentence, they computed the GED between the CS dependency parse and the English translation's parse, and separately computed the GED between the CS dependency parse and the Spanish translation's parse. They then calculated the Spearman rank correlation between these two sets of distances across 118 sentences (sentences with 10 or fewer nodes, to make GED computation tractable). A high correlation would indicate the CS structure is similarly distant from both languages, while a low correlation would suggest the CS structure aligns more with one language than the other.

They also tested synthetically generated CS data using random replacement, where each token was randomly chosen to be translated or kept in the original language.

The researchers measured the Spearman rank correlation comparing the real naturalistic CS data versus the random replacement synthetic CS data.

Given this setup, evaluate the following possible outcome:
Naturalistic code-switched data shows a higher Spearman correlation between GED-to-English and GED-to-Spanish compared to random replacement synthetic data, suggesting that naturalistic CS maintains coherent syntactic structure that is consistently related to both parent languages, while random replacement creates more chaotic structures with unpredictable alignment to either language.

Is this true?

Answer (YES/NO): YES